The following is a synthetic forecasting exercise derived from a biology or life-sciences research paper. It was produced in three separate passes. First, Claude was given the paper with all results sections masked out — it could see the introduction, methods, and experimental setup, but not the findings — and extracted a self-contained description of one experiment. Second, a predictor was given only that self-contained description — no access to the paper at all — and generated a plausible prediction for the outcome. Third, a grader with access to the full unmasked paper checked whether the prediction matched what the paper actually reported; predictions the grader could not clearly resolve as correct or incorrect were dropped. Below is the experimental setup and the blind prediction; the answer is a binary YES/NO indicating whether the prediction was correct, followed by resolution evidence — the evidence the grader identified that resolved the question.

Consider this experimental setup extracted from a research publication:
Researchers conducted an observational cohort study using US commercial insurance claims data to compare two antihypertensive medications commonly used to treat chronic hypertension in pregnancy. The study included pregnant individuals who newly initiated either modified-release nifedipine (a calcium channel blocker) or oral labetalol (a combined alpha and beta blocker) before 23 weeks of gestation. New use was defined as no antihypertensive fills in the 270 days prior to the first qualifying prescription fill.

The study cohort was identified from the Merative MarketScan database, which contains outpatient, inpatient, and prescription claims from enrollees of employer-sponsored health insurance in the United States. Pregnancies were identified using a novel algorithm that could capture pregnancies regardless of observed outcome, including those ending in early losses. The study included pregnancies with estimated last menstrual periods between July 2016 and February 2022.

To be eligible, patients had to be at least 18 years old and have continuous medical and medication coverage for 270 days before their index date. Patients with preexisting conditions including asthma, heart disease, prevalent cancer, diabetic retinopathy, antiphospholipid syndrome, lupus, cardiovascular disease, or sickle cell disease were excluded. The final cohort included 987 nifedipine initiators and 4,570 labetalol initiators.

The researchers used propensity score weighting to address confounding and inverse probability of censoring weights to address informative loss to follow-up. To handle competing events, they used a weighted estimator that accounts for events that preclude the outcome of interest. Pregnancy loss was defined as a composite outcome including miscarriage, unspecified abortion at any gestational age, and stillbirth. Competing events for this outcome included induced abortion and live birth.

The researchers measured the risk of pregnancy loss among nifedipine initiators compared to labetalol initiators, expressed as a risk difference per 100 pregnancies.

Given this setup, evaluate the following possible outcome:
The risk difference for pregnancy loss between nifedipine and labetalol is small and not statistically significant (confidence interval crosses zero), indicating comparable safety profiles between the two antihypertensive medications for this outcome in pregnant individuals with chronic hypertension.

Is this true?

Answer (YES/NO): YES